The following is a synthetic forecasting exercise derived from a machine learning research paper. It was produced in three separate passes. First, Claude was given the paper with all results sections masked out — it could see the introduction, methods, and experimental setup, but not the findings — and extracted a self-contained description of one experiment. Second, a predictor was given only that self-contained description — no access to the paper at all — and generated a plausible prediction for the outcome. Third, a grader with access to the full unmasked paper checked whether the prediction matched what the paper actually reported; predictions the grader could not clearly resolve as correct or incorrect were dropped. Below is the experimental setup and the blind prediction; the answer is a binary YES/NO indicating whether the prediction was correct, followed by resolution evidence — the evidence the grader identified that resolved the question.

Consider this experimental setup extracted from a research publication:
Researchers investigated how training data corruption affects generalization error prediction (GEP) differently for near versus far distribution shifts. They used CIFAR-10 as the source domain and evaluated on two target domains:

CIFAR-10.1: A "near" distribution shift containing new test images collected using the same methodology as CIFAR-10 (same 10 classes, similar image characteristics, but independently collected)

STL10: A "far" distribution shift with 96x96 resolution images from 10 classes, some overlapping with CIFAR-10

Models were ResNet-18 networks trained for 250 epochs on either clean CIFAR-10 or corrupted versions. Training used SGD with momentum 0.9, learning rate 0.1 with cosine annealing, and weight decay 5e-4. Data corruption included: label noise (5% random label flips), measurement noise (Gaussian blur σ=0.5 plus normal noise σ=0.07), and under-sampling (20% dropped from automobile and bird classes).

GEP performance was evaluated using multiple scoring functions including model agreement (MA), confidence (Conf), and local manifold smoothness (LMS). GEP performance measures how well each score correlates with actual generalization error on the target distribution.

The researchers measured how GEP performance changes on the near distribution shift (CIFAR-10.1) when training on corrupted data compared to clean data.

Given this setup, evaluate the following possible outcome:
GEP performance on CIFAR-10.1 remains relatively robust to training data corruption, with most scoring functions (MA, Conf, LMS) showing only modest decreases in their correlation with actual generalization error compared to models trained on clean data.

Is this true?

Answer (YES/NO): NO